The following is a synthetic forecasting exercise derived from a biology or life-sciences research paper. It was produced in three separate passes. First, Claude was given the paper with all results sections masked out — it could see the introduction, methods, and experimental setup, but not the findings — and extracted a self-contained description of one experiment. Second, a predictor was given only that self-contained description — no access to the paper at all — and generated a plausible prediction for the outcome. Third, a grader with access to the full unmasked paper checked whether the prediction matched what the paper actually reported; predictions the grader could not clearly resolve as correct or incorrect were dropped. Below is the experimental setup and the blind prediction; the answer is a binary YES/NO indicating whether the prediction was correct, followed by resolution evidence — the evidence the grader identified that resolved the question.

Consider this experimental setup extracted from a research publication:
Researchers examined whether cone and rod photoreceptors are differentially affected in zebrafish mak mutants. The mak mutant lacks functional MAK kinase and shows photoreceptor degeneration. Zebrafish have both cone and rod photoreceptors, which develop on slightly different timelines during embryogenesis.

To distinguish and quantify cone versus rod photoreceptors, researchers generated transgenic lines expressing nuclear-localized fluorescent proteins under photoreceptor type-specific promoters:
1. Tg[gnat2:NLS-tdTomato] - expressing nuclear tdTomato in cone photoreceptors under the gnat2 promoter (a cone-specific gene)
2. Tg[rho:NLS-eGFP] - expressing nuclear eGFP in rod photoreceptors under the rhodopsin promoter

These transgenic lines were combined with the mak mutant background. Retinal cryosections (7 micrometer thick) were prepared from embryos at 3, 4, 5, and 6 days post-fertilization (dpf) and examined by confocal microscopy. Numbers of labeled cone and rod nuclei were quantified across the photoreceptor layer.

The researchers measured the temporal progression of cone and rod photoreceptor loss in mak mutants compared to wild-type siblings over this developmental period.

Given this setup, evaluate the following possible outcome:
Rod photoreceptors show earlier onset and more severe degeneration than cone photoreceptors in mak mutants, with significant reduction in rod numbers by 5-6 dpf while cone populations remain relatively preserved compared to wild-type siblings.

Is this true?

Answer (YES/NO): NO